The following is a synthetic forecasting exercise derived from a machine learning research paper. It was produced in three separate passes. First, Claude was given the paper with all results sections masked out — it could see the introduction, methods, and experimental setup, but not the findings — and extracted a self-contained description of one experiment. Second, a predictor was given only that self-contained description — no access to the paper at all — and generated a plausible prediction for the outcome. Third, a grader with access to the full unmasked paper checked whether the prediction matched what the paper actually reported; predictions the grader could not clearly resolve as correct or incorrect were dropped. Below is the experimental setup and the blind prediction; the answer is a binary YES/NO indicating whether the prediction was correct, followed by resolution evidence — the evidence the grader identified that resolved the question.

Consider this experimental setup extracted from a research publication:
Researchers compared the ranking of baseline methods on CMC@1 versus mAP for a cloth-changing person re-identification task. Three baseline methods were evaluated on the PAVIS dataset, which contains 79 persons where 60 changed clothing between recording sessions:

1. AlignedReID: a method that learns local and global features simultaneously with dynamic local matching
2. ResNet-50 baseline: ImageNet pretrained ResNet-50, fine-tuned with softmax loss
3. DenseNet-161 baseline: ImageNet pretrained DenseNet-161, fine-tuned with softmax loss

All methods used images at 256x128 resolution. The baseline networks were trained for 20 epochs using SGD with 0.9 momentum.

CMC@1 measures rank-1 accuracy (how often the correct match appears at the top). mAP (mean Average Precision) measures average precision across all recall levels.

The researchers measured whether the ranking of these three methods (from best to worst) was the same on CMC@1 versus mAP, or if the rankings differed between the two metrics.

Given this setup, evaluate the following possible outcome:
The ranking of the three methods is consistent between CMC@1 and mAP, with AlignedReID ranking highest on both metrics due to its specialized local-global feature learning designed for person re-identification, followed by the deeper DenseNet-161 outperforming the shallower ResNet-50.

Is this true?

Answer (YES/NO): NO